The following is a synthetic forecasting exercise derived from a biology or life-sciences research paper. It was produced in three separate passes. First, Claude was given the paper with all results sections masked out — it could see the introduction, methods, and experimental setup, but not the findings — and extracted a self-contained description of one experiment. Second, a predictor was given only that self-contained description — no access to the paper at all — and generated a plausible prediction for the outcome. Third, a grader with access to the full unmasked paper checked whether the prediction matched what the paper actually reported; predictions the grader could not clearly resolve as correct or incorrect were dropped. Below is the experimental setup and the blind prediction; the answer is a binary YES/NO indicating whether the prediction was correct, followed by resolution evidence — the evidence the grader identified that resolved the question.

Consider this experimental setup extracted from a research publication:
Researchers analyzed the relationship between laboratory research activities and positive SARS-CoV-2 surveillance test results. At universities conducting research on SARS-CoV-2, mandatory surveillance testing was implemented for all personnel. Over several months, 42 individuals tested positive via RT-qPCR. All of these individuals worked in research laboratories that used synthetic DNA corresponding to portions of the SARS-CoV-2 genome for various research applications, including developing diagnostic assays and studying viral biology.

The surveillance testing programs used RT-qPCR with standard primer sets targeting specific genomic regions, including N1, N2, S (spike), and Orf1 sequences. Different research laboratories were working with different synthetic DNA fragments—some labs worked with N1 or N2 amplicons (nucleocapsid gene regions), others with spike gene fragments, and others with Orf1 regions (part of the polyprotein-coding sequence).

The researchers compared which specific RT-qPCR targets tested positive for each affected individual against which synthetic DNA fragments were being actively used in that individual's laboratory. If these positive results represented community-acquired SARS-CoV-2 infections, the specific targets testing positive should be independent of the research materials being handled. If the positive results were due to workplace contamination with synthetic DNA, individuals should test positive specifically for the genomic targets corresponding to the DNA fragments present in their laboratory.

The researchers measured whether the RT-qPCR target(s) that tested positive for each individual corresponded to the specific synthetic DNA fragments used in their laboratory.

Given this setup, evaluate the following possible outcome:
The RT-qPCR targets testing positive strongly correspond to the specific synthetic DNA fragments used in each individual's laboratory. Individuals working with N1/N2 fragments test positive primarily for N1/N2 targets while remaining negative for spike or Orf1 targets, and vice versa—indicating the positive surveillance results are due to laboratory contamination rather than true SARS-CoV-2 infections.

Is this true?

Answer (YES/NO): YES